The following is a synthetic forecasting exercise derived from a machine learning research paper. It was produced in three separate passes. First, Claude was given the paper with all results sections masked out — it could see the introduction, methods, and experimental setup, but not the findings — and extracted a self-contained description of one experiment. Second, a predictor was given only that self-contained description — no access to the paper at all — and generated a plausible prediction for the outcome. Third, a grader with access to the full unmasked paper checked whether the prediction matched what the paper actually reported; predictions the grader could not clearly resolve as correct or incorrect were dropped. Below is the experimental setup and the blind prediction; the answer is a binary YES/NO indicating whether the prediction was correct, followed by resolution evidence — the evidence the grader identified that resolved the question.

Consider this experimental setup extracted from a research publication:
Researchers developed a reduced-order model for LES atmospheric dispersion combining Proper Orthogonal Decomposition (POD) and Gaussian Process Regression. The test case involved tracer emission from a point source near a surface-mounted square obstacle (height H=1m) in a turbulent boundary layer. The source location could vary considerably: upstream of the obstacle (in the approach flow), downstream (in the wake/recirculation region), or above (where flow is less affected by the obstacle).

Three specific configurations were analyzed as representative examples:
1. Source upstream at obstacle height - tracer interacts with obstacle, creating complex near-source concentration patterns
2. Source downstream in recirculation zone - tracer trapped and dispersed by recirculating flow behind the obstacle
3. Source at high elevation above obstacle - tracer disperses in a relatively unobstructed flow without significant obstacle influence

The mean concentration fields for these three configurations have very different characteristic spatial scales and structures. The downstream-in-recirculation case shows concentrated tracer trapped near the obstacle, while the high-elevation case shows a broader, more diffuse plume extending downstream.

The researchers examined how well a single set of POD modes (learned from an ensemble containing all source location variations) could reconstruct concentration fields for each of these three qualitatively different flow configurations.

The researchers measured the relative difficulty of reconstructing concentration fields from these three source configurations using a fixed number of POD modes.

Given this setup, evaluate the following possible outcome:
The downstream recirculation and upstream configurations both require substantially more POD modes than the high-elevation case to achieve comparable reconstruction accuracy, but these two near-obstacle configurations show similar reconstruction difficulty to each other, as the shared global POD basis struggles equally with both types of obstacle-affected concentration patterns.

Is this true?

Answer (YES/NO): NO